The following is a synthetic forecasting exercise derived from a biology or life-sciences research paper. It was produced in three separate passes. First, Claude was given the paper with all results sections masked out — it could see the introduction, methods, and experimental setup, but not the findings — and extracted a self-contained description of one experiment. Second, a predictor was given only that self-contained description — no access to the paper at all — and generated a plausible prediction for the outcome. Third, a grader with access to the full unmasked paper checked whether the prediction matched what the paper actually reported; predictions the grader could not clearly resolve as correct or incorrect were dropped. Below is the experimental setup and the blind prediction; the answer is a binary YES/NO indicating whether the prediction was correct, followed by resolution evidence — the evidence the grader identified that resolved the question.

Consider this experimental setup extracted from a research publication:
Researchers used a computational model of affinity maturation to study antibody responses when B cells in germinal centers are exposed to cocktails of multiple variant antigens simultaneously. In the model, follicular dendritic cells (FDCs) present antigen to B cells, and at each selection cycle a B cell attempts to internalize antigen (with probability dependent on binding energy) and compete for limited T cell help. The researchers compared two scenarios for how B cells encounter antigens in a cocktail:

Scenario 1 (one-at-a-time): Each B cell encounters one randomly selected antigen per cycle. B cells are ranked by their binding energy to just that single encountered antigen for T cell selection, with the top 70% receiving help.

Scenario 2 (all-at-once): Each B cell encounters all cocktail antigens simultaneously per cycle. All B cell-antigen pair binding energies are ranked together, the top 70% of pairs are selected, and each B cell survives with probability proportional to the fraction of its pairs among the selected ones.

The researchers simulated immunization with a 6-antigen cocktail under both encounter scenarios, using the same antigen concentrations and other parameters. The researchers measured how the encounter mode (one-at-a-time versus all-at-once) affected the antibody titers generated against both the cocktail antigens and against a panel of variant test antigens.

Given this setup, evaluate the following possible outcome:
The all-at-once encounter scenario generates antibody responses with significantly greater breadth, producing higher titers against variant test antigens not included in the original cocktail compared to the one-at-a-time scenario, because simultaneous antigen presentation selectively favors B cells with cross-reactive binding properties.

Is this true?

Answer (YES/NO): NO